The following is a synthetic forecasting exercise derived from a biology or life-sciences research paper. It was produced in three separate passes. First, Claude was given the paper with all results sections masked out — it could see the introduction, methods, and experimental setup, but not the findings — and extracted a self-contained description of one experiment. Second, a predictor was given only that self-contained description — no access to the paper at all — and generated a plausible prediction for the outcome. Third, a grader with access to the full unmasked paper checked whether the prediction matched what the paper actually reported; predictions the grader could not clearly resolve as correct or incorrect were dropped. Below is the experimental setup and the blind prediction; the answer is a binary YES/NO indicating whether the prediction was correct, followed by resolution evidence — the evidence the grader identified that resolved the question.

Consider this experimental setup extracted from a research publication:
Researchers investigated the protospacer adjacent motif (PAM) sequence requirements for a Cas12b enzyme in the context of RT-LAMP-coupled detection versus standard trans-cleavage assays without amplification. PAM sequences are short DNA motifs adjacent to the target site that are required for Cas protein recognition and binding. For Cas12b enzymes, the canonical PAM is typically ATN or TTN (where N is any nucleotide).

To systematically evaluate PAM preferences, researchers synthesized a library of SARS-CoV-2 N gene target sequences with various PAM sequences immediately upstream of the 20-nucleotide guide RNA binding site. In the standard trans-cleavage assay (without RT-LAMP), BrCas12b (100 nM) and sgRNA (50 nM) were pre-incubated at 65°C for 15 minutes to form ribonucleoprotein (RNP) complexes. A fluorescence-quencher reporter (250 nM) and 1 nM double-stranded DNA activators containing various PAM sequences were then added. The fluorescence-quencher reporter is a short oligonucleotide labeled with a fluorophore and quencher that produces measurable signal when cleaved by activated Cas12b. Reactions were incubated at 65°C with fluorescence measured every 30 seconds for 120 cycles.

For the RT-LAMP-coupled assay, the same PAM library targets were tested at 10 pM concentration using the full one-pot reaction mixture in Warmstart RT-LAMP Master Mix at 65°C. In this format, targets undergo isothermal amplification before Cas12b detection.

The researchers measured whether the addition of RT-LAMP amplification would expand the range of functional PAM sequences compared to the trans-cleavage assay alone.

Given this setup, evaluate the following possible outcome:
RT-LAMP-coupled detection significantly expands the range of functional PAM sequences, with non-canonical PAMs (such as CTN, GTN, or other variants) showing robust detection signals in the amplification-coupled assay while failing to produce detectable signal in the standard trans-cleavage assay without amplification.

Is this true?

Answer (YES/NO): NO